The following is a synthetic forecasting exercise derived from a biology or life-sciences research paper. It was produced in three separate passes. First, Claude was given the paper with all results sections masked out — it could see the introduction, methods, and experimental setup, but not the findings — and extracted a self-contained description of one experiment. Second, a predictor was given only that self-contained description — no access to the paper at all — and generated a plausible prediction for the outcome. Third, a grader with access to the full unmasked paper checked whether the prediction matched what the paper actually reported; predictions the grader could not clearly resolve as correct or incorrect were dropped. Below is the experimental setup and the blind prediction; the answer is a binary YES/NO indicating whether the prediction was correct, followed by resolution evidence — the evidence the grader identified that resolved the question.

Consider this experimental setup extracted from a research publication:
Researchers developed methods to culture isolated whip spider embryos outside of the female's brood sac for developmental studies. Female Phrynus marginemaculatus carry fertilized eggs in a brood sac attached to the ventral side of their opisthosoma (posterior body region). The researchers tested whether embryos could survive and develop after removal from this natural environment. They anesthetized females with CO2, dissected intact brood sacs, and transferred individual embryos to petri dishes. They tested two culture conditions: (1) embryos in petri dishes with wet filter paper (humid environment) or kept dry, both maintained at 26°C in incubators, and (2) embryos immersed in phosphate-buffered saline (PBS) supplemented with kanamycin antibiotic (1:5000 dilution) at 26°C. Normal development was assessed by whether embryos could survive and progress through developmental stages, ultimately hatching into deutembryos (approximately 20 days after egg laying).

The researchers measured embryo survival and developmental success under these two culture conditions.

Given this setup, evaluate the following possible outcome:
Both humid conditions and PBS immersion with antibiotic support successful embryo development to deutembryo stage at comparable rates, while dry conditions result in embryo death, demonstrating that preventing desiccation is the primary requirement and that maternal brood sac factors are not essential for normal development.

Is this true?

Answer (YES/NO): NO